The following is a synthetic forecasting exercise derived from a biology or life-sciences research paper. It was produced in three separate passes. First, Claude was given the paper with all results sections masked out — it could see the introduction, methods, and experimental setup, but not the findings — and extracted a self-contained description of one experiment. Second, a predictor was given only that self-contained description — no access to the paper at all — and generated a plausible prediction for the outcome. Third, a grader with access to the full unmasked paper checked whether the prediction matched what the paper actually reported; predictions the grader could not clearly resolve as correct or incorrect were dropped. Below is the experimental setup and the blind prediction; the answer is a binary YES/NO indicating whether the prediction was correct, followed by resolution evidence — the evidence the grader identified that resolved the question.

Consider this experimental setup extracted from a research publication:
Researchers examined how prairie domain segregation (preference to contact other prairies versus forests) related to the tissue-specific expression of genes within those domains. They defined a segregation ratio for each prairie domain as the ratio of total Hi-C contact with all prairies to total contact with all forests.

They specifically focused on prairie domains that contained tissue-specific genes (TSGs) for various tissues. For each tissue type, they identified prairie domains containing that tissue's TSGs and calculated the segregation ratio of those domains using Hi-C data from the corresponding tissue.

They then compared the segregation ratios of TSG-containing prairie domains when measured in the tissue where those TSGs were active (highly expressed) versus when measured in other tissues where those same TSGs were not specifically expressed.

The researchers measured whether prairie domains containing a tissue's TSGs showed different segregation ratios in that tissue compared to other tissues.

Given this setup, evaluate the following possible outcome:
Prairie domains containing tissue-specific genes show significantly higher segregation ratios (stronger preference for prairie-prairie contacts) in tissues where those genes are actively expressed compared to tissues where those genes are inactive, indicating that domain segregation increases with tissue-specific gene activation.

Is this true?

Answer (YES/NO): NO